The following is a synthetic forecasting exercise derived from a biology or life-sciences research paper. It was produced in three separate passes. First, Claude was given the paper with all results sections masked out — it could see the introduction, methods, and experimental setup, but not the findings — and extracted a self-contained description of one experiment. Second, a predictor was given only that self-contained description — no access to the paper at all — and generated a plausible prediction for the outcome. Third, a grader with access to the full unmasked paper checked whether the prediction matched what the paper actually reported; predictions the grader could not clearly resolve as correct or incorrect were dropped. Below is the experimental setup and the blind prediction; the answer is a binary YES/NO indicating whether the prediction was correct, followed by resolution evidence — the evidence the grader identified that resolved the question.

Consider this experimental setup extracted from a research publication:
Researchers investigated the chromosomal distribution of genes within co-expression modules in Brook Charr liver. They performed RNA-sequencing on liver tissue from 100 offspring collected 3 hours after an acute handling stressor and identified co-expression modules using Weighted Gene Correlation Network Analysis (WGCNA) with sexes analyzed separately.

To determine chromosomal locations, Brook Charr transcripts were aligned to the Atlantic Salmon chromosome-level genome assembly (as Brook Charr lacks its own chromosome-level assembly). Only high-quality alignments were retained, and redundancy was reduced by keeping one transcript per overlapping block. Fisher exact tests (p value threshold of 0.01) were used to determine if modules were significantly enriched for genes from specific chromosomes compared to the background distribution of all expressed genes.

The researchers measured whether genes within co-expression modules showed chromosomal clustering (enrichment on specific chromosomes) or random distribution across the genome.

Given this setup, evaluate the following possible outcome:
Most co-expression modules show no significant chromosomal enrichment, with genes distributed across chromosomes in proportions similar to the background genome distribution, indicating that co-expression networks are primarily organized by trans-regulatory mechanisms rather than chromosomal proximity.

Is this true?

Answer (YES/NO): YES